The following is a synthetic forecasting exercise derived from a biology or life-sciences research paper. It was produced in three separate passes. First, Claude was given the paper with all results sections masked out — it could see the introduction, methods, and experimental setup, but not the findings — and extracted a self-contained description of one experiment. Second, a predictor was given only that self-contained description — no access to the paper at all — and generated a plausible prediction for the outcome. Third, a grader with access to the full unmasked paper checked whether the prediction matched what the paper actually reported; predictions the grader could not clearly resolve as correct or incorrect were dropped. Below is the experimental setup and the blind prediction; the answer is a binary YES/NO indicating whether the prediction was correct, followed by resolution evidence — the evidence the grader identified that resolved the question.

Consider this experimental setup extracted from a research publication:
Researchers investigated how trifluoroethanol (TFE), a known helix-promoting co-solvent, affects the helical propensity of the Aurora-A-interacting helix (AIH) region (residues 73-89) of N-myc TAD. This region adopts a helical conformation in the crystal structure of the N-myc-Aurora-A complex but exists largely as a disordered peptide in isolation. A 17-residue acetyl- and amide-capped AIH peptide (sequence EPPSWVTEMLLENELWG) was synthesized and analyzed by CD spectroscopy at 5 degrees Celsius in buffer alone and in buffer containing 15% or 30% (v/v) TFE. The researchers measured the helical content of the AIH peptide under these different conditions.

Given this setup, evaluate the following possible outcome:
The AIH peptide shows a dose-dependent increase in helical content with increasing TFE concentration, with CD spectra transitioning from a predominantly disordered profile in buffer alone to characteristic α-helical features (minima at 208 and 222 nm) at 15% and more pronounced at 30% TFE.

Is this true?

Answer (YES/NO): YES